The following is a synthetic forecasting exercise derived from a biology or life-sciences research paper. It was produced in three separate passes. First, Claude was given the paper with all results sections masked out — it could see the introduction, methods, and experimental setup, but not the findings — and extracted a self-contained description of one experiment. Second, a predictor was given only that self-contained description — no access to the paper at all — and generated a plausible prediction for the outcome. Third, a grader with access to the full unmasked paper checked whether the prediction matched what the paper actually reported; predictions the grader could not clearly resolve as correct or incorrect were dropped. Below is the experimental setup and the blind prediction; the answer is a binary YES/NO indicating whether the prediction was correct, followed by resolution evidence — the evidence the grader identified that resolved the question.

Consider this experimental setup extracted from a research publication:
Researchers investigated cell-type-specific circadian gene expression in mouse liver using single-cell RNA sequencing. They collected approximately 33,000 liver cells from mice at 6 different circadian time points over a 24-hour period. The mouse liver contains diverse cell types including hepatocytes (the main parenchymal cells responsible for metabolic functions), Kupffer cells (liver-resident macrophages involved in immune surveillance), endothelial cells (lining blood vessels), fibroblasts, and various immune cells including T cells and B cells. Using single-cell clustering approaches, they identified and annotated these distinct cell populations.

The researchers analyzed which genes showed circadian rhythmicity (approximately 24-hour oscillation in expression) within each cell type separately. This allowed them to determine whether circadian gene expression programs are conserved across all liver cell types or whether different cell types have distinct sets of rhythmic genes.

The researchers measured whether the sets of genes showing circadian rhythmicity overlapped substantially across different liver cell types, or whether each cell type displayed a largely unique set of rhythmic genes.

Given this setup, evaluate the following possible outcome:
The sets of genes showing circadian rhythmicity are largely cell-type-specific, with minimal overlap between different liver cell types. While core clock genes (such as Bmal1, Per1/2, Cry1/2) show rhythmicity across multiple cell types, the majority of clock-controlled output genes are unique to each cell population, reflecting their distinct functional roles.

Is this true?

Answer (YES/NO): YES